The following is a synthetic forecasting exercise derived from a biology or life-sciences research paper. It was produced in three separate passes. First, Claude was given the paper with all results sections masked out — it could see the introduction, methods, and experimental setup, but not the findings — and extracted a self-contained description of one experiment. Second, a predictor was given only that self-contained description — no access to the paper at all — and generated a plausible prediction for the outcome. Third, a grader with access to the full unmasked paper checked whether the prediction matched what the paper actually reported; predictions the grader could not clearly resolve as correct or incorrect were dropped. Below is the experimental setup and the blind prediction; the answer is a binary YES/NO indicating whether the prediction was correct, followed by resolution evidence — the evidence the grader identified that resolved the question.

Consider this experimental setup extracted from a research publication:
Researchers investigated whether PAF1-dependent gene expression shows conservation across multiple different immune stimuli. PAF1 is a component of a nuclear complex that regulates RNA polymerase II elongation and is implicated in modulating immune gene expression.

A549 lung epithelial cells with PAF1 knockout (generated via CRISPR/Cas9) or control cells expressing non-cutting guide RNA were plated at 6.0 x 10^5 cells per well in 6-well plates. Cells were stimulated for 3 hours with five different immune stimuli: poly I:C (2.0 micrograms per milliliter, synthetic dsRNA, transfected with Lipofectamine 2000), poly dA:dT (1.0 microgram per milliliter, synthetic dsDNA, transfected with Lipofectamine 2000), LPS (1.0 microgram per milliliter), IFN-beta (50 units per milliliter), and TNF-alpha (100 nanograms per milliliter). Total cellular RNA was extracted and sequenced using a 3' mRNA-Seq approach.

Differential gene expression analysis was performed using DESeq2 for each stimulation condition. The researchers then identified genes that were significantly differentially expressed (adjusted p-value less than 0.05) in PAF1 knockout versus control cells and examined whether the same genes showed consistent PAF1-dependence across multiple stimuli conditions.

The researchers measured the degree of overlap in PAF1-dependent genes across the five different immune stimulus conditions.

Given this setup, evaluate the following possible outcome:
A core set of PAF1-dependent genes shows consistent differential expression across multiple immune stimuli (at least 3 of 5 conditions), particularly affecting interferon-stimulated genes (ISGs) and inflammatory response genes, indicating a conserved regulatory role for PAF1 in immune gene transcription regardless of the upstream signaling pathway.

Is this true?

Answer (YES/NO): YES